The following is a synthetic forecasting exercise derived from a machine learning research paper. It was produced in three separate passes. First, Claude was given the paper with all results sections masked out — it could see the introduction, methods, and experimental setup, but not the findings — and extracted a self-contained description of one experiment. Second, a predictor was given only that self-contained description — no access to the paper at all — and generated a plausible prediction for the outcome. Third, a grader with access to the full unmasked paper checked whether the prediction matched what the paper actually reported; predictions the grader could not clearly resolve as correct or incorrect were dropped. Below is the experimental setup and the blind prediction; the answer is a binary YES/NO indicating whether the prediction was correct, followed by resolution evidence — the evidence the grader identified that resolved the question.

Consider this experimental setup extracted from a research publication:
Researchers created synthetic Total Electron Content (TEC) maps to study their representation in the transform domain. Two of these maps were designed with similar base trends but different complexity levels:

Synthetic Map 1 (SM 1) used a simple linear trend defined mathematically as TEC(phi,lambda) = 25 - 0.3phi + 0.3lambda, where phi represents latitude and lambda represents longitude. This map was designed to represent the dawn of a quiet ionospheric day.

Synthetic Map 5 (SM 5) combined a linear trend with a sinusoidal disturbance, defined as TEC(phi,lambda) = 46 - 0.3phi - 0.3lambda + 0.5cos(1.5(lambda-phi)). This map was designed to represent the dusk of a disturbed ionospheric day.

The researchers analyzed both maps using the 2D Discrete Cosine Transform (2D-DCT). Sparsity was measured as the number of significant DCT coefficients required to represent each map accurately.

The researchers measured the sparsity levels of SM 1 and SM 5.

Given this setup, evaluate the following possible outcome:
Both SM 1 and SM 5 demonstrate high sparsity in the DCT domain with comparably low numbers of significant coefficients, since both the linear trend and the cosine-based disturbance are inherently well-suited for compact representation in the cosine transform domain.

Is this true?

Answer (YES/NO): NO